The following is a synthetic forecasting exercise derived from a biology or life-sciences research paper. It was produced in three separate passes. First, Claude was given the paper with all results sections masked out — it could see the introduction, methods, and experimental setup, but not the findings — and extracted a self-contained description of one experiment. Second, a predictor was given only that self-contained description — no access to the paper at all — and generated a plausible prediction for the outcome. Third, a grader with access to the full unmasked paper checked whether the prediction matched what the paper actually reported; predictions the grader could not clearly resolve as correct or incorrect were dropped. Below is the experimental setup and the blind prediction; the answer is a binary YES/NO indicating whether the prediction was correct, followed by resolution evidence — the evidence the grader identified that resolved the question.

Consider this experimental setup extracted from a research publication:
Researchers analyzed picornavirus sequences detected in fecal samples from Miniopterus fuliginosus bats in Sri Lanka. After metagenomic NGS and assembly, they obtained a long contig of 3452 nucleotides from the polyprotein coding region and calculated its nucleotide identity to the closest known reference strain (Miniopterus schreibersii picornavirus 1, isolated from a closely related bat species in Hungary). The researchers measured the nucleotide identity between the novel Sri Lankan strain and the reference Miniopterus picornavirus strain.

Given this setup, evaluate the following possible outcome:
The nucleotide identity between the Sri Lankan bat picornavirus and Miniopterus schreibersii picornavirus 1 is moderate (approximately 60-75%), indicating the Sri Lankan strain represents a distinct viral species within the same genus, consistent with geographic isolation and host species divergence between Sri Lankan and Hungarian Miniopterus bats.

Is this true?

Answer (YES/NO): NO